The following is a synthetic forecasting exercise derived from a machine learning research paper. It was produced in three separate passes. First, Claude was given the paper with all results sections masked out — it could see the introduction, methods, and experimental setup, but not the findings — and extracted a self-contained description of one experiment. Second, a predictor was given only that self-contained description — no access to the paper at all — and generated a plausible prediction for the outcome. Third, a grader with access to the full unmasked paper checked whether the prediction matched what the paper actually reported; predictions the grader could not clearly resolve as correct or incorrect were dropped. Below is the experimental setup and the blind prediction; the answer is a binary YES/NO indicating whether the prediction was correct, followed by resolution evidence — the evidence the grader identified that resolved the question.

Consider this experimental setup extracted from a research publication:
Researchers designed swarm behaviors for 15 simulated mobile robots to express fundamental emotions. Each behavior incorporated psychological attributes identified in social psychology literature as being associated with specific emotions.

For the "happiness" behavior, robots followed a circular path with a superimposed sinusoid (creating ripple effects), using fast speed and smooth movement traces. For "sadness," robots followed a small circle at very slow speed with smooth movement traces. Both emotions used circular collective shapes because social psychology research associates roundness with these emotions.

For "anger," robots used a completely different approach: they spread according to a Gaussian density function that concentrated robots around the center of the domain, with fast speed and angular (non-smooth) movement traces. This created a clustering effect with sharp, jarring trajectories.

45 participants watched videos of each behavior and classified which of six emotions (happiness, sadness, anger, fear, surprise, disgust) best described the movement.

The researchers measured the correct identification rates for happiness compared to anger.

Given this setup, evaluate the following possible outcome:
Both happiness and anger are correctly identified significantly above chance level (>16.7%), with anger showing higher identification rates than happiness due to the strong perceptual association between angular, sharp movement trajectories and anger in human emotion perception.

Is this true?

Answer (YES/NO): NO